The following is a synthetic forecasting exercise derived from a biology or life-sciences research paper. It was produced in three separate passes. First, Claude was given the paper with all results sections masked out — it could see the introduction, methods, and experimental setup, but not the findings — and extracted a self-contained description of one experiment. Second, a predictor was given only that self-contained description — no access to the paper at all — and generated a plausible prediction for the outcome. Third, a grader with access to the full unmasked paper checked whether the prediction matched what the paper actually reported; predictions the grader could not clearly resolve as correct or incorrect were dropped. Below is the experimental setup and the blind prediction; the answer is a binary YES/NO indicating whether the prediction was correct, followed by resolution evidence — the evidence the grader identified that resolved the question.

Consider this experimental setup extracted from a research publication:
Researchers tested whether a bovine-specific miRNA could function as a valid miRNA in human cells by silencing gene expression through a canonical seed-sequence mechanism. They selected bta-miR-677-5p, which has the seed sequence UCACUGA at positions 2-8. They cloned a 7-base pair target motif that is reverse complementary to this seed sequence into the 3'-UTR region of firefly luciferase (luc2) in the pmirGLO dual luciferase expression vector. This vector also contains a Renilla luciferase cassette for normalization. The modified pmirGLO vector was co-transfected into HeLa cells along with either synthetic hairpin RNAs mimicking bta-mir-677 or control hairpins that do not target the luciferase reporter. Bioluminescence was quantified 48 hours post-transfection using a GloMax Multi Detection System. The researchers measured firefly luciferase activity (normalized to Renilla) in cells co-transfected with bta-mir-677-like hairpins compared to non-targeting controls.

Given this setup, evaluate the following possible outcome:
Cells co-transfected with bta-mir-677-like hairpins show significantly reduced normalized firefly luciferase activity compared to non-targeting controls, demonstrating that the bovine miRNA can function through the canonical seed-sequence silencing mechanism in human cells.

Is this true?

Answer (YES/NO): YES